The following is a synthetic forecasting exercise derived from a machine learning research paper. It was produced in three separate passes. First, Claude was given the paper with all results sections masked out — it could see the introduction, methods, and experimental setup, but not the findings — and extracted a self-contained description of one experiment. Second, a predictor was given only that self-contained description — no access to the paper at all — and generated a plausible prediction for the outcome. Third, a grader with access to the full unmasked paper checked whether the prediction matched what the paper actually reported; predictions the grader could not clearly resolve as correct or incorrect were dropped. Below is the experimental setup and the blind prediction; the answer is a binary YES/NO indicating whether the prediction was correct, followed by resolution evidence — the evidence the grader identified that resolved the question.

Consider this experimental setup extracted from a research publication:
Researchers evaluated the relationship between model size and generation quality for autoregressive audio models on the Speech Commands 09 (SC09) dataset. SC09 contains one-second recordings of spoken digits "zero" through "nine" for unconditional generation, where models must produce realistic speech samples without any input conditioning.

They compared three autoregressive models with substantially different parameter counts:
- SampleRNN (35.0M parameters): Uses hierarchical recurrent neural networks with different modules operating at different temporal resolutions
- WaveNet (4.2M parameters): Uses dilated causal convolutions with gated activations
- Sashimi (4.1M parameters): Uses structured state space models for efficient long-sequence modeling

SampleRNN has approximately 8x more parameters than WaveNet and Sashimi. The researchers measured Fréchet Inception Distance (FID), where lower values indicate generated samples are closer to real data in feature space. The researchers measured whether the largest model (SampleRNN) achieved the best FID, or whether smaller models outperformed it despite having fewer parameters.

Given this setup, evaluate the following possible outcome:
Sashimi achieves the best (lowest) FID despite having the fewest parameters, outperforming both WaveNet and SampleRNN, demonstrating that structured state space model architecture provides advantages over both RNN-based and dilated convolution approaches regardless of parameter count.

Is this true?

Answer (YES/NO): YES